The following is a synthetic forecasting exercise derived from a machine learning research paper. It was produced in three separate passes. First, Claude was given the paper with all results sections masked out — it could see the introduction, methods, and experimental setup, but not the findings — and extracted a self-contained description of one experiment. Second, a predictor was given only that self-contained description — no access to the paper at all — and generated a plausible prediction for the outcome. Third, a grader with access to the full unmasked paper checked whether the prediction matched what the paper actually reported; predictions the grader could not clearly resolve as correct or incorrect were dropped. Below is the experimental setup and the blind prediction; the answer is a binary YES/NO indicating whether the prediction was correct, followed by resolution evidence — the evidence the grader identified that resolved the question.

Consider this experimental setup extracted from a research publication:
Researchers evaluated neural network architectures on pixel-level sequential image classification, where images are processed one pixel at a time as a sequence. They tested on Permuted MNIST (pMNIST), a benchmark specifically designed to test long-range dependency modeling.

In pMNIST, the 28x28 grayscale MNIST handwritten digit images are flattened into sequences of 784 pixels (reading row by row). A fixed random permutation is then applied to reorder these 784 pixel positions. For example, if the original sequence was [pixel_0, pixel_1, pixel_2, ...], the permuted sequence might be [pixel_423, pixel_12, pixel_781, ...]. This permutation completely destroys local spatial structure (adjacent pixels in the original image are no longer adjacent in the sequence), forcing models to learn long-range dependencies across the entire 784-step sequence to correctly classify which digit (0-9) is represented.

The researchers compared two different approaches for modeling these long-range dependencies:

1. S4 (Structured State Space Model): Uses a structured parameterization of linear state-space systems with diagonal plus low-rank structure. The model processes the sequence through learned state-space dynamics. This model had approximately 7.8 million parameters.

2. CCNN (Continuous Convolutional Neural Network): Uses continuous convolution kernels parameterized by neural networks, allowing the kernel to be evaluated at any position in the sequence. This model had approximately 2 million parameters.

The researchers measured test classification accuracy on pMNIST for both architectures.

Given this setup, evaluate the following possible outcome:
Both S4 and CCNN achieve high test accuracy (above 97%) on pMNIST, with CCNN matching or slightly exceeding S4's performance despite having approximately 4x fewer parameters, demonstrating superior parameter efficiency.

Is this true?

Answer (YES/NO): YES